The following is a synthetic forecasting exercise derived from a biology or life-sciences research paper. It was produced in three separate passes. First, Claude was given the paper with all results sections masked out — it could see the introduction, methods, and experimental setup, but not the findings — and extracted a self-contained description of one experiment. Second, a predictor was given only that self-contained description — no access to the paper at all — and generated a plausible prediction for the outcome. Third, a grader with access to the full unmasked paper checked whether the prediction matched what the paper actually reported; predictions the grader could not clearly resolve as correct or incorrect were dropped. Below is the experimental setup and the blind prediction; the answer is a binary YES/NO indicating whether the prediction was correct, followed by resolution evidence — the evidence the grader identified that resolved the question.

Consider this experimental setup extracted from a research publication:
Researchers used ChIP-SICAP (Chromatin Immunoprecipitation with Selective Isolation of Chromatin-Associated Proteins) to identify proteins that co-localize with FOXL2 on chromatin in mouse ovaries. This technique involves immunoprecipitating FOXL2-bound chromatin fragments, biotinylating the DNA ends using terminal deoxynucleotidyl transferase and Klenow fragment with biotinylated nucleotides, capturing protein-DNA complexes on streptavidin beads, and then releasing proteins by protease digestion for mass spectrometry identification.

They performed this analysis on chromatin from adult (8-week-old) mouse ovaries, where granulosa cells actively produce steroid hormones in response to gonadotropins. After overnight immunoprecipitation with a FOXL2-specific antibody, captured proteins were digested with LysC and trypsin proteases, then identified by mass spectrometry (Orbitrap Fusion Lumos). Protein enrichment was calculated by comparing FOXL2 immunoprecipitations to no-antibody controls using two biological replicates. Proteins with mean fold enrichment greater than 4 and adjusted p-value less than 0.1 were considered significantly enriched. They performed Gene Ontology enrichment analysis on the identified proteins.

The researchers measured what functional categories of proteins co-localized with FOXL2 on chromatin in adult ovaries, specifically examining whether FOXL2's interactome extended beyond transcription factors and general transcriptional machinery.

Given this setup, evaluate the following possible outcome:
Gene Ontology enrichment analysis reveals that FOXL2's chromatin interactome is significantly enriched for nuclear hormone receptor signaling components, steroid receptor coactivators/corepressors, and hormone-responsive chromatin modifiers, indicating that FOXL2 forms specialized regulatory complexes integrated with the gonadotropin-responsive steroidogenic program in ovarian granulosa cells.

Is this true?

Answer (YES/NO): NO